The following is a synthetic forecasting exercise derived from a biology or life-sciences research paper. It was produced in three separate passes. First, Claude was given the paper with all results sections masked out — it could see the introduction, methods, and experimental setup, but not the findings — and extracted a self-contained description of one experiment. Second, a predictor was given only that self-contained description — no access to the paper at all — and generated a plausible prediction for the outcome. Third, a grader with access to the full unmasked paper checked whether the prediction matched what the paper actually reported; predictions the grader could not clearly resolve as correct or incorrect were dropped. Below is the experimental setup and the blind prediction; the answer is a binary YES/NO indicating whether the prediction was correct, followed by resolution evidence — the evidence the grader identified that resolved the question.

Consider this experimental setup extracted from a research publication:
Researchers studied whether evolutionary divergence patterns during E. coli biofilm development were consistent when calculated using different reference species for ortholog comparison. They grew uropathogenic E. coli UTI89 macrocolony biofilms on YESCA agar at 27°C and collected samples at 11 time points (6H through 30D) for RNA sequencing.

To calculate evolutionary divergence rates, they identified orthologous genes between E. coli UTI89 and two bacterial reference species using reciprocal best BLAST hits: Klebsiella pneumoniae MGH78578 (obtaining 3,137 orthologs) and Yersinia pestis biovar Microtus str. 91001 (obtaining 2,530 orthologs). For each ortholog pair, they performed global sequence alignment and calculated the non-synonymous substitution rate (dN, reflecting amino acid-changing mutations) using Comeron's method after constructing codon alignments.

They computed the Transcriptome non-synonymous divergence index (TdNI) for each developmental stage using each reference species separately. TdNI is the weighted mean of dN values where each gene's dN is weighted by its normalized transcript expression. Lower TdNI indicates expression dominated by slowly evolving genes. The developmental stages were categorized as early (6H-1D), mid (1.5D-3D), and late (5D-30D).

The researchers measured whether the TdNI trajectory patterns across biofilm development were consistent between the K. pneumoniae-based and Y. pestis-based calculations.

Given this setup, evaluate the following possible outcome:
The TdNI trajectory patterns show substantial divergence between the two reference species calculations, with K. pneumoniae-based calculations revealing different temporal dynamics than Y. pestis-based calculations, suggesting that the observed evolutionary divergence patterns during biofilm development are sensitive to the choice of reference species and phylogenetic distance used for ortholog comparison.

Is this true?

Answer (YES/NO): NO